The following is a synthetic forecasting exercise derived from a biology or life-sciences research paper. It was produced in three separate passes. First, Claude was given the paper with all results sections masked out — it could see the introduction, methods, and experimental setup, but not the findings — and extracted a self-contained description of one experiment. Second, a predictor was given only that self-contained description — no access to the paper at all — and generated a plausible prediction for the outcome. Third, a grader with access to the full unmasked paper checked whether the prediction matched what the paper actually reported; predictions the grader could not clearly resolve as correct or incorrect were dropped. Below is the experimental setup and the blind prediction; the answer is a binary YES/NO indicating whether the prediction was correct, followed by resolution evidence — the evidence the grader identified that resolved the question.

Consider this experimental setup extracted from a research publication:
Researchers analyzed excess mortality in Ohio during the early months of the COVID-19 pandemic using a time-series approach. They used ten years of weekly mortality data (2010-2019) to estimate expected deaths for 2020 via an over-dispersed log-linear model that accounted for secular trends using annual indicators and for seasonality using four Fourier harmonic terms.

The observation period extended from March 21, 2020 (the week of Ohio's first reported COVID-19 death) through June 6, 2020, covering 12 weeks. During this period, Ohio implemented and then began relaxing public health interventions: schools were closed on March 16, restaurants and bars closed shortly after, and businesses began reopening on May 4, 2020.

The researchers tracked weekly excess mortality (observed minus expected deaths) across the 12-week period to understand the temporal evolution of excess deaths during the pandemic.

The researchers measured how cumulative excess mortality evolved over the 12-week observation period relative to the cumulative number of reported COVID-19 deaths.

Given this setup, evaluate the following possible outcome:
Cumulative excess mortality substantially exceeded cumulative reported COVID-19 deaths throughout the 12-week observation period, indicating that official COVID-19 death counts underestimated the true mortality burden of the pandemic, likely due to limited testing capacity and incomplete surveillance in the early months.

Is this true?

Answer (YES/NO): NO